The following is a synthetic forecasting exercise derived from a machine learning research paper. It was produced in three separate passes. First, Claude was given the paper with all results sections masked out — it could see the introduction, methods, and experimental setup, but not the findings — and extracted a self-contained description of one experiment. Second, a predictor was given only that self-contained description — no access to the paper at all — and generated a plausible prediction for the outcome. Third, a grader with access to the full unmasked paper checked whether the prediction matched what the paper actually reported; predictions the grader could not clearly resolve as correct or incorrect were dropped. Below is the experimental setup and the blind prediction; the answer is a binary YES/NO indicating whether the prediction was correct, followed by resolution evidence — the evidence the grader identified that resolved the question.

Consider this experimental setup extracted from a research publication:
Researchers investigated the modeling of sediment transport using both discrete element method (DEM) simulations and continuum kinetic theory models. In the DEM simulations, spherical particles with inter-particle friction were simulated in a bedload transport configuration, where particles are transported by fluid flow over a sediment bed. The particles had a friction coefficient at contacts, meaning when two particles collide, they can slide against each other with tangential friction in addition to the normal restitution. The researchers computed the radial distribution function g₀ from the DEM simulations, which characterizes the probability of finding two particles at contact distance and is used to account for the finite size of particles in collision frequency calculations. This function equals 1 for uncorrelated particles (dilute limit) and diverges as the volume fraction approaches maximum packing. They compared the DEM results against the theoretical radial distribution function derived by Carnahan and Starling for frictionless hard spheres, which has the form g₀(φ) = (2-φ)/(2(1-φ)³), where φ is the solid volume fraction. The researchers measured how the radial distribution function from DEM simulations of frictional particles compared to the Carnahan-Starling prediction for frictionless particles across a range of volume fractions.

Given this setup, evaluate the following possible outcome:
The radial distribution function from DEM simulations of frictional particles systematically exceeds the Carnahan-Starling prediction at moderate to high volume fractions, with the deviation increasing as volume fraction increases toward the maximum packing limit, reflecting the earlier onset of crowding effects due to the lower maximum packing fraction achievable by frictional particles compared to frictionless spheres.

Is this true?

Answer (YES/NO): YES